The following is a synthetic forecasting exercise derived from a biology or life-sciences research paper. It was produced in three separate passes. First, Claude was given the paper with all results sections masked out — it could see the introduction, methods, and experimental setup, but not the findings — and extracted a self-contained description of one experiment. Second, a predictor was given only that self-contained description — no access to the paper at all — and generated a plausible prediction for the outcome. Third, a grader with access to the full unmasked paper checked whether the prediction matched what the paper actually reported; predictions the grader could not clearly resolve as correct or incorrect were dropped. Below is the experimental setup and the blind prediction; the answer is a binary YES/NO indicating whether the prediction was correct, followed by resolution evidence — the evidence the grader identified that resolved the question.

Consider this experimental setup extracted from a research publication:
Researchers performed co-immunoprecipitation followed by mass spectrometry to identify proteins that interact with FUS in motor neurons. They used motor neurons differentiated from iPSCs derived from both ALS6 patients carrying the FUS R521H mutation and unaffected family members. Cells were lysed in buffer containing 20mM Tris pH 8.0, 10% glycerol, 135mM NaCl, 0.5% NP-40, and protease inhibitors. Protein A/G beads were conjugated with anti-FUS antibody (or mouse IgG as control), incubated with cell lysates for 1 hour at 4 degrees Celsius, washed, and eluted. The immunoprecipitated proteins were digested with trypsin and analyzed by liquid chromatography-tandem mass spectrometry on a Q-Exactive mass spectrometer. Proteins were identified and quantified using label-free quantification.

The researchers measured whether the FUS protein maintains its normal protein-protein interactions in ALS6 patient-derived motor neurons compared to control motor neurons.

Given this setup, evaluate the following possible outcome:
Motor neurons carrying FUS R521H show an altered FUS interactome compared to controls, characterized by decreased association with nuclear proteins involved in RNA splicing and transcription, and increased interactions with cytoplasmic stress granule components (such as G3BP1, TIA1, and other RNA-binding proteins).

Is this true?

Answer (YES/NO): NO